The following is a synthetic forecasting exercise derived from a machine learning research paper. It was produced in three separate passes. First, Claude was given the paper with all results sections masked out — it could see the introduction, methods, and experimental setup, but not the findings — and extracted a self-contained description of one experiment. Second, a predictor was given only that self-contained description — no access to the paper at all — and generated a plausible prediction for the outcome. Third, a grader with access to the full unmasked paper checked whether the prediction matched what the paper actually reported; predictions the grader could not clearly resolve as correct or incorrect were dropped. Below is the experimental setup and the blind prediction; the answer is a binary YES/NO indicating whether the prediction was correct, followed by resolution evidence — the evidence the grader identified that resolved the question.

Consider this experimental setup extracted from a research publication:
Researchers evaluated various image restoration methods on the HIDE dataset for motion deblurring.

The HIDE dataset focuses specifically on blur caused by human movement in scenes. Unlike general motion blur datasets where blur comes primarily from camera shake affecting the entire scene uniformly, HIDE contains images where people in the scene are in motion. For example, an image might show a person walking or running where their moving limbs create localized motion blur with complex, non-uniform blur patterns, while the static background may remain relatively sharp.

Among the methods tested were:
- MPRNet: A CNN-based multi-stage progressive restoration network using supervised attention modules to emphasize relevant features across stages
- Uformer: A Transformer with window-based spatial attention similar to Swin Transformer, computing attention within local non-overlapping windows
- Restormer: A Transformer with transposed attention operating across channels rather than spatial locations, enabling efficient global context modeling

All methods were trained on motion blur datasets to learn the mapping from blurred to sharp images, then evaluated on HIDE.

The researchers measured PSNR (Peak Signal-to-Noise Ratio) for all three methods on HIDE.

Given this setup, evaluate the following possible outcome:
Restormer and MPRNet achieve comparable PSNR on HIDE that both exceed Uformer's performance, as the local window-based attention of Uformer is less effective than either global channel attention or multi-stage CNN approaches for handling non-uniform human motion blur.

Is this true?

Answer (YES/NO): NO